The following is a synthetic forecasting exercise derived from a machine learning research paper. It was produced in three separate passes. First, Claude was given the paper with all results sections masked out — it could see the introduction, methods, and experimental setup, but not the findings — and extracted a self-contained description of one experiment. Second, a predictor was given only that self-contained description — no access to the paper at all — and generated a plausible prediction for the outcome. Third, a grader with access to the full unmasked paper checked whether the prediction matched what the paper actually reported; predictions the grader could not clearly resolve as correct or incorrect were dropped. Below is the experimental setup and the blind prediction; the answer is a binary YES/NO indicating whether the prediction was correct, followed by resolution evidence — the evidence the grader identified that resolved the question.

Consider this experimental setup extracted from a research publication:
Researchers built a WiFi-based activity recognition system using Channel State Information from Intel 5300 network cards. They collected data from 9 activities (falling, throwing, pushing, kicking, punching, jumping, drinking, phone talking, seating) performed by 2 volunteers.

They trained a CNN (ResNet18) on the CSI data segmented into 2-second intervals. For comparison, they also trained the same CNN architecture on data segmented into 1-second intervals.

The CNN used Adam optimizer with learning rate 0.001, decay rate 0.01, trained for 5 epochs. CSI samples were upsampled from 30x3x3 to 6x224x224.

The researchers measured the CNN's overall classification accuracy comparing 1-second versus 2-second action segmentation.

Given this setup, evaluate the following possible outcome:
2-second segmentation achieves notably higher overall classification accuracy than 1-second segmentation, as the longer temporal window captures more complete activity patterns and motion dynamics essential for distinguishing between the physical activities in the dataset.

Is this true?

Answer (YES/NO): NO